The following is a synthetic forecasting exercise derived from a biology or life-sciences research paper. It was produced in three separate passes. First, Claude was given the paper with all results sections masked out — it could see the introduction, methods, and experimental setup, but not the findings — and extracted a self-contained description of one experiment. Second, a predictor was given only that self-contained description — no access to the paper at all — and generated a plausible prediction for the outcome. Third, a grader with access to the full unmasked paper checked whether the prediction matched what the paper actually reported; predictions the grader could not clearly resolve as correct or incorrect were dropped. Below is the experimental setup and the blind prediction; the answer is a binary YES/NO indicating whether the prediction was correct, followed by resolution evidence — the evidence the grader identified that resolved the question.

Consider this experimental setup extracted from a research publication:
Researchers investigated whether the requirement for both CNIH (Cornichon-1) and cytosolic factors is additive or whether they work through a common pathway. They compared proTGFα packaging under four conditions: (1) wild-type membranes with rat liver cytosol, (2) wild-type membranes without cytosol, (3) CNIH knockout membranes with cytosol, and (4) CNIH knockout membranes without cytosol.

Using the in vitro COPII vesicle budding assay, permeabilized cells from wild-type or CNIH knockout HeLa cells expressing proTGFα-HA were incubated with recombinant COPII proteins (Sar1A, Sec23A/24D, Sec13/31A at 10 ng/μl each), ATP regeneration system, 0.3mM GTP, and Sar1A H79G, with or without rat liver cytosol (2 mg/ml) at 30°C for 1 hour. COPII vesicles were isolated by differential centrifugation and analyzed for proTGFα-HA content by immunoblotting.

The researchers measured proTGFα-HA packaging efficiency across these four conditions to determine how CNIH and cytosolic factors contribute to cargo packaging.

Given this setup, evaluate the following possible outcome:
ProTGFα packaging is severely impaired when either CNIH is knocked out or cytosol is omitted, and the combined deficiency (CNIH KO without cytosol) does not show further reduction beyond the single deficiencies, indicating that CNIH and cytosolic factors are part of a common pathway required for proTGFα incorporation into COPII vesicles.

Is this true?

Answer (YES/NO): NO